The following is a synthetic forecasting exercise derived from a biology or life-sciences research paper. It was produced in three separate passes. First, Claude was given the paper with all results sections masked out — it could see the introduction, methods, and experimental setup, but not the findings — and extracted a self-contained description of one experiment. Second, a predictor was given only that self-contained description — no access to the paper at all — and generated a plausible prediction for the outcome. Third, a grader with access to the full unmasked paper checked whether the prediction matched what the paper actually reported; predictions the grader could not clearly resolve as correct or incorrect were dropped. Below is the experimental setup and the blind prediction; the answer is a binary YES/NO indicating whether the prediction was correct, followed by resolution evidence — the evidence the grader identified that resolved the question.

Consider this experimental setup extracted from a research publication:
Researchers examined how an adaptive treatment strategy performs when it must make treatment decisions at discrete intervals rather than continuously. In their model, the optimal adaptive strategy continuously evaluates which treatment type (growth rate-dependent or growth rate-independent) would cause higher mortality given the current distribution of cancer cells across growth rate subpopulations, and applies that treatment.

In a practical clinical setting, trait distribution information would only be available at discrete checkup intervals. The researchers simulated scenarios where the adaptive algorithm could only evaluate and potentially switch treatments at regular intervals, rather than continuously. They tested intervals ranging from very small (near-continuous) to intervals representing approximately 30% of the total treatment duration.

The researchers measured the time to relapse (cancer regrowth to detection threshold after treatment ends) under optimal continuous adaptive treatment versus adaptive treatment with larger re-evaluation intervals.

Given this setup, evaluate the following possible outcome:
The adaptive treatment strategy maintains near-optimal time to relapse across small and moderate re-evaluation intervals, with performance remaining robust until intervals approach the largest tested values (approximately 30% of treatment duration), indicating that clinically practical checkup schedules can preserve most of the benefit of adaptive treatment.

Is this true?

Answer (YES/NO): NO